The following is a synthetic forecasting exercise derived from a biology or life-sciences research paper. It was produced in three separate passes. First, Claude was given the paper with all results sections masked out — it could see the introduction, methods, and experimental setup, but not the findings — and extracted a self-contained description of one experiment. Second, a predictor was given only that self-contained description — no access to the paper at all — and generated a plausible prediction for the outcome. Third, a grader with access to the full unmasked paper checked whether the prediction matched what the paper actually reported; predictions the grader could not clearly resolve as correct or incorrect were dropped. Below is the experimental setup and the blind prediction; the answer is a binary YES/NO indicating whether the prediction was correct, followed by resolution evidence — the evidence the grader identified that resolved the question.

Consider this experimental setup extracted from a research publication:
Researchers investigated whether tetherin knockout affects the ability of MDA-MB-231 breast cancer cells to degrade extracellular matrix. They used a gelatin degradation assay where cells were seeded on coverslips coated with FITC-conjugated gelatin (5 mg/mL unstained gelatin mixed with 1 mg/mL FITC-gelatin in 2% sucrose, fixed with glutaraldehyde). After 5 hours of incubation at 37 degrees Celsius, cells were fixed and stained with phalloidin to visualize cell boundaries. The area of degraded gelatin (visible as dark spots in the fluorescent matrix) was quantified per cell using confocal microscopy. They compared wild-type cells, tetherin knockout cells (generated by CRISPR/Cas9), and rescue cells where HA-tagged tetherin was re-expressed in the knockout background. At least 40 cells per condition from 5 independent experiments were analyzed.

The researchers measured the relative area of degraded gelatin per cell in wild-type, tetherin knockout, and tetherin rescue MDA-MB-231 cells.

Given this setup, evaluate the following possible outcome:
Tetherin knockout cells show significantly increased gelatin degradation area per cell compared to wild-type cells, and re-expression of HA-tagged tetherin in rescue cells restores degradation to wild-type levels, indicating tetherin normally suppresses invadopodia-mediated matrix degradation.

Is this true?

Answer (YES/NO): NO